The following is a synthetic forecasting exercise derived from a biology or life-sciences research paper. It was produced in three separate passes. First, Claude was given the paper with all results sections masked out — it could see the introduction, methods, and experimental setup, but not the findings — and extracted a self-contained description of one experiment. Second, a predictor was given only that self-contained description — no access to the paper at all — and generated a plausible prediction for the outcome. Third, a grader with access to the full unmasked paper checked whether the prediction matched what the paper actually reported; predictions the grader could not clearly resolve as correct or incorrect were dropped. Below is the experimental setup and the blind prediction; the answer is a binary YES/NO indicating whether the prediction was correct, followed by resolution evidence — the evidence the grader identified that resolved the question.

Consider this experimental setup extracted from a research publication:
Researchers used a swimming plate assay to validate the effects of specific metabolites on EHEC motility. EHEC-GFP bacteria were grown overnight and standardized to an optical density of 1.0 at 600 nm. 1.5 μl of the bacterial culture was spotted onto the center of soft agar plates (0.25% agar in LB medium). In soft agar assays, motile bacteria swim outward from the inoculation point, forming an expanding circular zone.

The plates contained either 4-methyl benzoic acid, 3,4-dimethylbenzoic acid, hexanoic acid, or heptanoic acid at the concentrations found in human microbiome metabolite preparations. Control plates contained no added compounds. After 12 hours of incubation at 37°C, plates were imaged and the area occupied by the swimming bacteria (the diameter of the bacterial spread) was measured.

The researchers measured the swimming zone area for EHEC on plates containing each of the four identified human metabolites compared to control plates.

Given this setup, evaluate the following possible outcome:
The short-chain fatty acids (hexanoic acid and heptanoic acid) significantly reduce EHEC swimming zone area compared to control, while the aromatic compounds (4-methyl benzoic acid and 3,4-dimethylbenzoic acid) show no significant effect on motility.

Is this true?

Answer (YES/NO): NO